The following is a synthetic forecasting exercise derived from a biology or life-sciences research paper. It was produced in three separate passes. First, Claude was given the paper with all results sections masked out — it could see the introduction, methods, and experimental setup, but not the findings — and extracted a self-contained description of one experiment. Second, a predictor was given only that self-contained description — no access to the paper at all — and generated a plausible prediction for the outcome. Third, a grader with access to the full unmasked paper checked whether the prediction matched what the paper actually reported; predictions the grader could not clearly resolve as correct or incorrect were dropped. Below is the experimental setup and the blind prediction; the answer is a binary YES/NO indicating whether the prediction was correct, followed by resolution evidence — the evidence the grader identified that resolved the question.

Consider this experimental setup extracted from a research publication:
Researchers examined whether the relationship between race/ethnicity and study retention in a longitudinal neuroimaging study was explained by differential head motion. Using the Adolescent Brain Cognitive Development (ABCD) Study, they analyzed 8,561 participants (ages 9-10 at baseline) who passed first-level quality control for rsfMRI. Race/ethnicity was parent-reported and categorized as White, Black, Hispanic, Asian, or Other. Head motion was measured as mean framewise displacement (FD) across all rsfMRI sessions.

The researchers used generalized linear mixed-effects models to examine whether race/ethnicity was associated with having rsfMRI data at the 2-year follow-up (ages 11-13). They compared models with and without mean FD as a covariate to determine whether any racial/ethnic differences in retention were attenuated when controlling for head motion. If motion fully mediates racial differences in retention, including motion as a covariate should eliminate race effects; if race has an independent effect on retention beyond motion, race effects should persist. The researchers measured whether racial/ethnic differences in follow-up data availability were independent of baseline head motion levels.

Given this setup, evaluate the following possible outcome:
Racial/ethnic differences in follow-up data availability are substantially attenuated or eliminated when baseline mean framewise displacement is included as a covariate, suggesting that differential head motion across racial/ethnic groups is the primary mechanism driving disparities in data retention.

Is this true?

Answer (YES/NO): NO